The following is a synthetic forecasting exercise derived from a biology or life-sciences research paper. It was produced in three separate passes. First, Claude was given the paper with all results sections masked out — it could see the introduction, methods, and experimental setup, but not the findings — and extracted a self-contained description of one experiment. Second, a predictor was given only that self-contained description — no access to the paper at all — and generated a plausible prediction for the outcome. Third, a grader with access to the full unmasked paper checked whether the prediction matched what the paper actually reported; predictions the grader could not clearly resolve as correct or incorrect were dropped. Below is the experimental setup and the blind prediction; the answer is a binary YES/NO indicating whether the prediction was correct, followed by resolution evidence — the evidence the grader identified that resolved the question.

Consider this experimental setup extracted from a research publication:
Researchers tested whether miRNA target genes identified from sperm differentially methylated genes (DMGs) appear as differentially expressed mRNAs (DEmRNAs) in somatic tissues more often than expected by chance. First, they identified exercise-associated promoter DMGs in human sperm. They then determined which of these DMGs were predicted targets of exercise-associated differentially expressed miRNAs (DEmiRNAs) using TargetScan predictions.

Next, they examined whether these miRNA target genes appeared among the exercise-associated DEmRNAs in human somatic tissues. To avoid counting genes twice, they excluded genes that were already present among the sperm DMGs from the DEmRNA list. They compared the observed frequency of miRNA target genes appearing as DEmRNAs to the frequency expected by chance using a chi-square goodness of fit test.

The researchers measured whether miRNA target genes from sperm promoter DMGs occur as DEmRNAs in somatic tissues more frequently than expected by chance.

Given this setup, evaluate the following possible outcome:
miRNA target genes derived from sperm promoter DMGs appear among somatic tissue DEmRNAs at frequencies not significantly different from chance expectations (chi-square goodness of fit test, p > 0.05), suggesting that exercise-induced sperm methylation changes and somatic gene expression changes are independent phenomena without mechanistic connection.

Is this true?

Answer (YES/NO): NO